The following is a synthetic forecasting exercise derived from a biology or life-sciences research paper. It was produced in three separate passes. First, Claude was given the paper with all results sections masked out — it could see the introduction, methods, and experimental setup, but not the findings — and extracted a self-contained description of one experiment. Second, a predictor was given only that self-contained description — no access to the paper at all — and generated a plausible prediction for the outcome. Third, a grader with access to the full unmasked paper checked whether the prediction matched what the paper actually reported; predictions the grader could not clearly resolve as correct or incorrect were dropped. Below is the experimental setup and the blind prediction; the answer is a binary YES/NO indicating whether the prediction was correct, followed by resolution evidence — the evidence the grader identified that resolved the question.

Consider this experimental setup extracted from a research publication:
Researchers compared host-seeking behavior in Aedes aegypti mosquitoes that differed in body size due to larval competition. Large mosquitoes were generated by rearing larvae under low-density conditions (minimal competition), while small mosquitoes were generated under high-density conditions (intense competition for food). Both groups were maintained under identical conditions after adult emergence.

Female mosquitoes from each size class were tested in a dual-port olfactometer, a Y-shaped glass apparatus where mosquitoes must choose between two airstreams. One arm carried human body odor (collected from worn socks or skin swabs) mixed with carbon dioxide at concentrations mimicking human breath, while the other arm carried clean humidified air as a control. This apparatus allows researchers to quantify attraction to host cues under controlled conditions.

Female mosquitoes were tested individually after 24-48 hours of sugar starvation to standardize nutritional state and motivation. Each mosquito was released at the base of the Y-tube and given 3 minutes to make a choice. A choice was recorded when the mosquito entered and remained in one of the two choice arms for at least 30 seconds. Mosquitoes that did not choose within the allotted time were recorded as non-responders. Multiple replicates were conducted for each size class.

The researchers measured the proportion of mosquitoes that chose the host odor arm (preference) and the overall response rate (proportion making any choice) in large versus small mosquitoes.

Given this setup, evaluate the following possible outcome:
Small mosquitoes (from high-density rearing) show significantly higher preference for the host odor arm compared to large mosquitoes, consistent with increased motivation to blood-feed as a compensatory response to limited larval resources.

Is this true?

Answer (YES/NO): NO